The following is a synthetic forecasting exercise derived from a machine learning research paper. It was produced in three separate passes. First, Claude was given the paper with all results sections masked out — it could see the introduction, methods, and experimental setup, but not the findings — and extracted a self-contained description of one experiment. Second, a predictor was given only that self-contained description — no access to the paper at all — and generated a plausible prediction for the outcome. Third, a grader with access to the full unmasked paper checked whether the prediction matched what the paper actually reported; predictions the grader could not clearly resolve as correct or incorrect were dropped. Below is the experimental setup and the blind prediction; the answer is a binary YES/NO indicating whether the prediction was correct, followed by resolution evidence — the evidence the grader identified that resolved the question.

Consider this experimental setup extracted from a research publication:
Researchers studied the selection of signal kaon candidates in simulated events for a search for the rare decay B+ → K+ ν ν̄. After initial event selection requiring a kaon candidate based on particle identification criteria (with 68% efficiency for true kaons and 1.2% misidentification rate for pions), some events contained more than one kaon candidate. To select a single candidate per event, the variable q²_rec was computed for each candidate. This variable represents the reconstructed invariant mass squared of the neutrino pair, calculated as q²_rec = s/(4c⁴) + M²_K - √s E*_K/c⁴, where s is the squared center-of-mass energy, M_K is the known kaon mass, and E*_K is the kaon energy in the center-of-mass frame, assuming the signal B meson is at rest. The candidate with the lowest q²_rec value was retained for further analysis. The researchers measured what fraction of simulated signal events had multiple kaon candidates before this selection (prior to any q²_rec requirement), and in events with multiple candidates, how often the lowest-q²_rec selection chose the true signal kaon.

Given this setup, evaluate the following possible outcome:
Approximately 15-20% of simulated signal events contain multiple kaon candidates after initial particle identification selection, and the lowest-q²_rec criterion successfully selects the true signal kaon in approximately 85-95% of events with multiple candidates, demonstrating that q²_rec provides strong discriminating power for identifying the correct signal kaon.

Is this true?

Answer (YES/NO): NO